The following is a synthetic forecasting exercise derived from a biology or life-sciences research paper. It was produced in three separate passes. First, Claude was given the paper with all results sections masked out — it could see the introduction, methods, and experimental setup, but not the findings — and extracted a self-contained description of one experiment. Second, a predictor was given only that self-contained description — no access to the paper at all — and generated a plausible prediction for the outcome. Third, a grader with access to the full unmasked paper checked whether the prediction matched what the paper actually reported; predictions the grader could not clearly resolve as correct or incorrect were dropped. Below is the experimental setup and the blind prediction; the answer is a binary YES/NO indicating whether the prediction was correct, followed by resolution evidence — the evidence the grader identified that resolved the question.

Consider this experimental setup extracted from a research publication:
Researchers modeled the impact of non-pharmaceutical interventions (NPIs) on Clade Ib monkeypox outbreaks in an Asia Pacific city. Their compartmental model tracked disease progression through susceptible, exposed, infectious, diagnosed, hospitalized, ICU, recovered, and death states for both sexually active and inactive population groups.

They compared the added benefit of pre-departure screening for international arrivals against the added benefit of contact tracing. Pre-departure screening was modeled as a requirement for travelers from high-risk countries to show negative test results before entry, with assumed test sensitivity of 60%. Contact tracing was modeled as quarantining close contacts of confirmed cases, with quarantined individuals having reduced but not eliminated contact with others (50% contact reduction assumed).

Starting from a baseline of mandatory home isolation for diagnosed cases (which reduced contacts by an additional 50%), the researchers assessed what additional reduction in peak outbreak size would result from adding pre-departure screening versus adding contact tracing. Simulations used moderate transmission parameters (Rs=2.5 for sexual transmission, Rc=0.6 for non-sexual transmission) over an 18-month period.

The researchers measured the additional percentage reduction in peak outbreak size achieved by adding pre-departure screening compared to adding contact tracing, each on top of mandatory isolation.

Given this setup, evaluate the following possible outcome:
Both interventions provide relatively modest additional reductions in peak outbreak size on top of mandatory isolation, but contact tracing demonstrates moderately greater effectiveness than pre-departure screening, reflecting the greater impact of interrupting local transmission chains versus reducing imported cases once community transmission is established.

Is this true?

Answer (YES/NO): NO